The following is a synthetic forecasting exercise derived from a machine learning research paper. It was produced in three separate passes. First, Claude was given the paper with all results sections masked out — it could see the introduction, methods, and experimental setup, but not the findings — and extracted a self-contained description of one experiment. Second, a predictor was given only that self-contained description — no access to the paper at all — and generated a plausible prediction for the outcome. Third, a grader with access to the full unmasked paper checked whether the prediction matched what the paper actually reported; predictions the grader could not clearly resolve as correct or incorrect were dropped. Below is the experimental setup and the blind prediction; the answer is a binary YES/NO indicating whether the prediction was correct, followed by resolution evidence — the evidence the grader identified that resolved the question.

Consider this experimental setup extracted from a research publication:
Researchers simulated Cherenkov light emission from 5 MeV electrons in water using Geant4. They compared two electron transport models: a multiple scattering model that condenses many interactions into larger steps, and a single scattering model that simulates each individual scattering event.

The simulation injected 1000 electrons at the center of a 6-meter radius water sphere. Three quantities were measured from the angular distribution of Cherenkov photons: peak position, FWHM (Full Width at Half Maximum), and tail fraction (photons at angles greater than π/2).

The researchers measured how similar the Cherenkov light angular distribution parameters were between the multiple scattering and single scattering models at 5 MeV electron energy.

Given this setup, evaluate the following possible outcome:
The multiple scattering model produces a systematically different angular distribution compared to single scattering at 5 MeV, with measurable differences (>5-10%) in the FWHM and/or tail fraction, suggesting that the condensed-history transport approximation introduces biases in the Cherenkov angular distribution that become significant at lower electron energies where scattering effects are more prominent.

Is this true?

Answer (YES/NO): NO